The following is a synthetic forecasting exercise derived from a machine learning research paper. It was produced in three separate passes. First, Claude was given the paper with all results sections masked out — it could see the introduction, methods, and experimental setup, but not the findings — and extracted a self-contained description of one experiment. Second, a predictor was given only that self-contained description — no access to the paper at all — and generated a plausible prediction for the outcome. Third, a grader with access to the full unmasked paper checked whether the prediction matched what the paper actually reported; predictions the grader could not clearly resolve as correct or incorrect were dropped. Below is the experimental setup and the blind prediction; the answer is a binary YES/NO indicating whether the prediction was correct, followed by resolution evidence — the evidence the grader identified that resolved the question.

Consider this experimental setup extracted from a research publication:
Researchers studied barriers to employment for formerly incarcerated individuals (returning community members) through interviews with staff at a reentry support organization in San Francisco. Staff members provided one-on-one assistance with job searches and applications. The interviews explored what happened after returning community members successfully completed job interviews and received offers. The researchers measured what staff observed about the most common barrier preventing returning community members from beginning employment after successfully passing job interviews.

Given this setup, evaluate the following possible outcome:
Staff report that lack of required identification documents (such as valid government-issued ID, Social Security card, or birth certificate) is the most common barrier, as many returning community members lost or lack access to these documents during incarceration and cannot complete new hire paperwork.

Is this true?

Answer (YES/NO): NO